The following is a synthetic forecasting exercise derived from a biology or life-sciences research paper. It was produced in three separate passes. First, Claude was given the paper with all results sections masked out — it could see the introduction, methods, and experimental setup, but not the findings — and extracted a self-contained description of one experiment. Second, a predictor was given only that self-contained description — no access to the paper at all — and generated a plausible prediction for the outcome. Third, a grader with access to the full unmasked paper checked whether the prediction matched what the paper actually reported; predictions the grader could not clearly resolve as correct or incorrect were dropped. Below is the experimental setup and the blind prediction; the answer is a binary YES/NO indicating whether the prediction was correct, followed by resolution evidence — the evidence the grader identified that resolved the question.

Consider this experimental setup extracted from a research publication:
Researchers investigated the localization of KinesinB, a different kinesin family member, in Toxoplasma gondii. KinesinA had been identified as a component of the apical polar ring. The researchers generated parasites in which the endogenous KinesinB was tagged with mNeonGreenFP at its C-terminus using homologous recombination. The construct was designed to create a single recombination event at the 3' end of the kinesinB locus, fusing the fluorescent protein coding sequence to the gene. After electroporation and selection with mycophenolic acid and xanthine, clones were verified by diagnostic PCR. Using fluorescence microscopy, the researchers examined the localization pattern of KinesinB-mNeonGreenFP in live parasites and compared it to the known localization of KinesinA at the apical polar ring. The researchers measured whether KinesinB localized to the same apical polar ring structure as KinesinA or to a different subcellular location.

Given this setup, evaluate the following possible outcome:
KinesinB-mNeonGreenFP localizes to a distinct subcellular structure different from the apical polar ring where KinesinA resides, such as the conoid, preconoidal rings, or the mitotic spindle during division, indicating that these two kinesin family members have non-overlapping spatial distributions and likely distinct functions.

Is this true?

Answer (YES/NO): NO